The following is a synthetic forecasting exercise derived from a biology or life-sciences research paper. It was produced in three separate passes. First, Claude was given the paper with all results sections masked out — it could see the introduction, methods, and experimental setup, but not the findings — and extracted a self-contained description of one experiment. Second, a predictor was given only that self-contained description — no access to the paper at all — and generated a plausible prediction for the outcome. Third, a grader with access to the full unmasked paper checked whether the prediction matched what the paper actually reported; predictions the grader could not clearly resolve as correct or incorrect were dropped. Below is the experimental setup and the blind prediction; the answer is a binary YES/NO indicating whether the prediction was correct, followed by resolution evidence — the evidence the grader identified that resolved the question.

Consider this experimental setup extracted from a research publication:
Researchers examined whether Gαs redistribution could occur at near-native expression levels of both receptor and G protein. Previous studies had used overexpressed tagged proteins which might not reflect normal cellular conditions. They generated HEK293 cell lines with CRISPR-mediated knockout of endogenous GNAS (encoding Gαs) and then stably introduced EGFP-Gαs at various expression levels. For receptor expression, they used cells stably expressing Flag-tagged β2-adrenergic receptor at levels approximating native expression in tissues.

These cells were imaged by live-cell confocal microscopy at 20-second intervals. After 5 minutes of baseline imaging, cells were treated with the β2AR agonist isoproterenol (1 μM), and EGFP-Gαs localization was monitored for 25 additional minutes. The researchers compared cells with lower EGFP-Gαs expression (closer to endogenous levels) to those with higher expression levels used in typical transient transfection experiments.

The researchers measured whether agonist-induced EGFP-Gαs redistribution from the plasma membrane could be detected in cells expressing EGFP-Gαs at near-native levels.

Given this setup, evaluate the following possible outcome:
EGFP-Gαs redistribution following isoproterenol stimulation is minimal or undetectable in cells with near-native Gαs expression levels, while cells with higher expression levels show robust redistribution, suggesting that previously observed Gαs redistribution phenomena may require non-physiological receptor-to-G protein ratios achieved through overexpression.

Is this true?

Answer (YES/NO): NO